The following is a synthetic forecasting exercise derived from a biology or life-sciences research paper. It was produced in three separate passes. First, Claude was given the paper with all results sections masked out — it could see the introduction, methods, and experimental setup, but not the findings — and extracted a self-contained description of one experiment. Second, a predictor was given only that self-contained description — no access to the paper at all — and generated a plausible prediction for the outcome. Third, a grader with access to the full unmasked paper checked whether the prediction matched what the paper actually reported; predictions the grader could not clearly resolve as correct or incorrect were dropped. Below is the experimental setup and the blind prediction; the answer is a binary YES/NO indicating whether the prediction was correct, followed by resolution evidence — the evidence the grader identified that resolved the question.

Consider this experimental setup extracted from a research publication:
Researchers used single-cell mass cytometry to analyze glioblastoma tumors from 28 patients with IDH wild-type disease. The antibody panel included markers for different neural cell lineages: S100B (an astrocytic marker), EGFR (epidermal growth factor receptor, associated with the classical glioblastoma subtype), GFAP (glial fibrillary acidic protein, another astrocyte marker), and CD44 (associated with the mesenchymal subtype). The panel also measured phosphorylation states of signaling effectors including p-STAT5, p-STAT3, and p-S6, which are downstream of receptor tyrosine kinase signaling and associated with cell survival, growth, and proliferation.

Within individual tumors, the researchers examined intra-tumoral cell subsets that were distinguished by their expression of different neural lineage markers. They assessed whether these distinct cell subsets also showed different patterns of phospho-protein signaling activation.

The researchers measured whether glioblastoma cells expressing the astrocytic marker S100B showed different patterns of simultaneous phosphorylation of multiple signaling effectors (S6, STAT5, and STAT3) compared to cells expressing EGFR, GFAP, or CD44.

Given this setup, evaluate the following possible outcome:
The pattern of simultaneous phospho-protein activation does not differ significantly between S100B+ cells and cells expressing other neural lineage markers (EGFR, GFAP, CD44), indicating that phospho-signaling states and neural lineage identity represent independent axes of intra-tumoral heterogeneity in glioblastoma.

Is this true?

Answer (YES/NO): NO